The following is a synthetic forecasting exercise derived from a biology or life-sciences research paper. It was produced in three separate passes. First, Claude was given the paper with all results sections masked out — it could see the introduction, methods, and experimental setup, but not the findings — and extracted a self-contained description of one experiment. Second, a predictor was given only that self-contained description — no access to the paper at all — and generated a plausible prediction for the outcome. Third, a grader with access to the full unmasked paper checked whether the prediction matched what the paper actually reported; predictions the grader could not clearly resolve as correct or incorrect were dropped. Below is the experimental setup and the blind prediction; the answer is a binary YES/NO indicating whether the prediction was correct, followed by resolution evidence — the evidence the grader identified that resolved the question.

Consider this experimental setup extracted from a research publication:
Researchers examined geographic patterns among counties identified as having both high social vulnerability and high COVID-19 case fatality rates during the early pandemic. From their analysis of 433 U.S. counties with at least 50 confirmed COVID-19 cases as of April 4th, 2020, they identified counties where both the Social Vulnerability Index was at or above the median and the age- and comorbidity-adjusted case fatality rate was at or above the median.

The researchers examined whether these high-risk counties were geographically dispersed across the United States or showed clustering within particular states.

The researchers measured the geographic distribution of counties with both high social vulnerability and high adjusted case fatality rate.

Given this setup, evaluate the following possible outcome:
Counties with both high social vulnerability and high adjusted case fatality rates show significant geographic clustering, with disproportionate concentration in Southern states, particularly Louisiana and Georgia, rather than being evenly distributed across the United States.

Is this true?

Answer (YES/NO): NO